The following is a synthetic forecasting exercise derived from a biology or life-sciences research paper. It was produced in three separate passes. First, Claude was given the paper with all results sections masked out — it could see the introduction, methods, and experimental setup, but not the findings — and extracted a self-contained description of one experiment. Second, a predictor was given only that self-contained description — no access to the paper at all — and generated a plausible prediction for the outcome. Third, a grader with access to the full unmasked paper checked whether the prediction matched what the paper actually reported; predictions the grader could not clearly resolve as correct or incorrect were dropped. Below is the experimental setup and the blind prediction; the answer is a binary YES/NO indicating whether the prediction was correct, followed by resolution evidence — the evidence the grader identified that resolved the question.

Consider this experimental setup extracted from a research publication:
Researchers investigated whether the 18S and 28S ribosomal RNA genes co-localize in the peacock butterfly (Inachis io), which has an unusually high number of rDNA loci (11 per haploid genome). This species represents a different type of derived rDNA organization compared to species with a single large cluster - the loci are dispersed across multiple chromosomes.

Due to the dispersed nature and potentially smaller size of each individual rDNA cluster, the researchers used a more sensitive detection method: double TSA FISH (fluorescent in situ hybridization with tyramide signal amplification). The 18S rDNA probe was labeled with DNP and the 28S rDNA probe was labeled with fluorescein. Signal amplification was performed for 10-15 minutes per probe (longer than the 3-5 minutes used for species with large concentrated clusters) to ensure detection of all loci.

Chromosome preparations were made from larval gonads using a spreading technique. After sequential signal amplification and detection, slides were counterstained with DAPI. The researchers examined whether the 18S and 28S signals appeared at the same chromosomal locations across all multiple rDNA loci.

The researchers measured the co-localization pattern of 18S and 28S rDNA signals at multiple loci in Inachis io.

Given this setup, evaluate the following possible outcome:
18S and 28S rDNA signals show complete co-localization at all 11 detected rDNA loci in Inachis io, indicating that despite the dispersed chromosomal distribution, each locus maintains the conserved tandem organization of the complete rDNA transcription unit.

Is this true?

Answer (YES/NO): YES